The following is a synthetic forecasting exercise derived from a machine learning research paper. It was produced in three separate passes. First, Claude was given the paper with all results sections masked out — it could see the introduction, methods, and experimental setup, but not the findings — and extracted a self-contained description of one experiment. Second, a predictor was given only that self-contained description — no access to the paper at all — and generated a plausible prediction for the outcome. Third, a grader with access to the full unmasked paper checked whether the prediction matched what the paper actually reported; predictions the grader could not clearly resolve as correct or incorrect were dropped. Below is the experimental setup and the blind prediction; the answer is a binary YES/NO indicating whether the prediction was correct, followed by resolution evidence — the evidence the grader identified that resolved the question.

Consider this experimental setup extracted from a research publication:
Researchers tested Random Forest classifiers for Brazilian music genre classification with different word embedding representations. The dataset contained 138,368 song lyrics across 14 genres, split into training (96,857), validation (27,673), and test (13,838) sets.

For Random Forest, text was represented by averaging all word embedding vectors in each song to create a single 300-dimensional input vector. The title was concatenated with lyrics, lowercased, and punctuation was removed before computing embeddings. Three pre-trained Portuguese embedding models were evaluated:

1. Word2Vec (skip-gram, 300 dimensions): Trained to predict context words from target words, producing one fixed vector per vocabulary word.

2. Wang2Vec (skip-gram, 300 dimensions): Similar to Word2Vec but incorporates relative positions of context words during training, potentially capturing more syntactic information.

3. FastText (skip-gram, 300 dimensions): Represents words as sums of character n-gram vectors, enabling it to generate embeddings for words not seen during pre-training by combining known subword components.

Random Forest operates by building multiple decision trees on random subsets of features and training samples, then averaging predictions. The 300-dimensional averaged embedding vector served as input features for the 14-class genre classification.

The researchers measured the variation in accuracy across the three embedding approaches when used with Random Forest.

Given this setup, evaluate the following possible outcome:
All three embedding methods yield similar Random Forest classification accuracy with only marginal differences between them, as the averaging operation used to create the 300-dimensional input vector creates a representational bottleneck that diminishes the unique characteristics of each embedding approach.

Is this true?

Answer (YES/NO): YES